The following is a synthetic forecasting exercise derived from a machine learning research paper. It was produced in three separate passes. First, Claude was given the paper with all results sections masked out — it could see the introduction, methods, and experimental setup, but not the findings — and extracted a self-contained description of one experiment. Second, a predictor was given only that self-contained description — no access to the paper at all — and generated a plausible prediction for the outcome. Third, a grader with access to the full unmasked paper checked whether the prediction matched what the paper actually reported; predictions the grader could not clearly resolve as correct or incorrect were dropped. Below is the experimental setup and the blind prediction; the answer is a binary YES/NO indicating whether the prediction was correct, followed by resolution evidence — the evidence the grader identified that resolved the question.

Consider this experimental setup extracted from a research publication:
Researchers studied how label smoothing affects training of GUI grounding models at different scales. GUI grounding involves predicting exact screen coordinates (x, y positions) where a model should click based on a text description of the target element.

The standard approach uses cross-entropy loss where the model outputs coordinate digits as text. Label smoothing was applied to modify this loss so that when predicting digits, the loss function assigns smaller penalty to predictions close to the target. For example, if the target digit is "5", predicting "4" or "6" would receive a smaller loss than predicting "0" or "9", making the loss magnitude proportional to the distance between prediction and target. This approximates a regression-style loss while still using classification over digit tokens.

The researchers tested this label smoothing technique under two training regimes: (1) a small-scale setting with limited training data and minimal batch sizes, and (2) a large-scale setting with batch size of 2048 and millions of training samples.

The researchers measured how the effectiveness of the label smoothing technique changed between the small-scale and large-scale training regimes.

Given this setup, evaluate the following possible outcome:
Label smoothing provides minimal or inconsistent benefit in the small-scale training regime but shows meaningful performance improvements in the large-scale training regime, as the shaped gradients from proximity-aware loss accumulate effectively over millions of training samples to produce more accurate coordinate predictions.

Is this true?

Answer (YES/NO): NO